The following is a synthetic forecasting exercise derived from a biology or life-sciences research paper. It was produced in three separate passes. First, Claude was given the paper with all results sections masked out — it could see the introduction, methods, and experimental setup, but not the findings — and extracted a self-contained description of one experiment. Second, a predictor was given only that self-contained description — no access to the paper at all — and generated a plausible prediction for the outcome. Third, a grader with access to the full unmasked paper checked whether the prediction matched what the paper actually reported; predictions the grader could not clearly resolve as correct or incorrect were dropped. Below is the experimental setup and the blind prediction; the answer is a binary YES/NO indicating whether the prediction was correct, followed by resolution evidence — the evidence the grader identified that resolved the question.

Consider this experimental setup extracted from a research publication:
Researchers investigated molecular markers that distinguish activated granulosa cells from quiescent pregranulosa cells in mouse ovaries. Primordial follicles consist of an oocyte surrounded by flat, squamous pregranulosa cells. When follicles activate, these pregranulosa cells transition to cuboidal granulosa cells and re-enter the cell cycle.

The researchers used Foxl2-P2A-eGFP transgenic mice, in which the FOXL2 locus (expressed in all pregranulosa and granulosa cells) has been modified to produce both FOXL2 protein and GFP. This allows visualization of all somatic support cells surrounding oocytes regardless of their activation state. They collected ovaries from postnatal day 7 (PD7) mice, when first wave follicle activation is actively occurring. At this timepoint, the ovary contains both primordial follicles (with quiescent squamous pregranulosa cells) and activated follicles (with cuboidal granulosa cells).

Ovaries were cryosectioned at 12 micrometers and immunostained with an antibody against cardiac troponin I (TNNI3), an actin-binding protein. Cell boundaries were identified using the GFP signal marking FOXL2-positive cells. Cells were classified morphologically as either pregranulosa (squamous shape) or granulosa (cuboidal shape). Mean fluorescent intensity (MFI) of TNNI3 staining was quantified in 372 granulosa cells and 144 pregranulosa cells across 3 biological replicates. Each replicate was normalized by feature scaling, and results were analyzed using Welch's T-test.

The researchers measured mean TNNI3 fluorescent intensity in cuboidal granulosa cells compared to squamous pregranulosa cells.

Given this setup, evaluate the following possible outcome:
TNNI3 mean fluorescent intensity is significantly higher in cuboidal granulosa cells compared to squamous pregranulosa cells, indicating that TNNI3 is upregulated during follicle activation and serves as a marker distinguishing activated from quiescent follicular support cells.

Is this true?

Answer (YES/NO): YES